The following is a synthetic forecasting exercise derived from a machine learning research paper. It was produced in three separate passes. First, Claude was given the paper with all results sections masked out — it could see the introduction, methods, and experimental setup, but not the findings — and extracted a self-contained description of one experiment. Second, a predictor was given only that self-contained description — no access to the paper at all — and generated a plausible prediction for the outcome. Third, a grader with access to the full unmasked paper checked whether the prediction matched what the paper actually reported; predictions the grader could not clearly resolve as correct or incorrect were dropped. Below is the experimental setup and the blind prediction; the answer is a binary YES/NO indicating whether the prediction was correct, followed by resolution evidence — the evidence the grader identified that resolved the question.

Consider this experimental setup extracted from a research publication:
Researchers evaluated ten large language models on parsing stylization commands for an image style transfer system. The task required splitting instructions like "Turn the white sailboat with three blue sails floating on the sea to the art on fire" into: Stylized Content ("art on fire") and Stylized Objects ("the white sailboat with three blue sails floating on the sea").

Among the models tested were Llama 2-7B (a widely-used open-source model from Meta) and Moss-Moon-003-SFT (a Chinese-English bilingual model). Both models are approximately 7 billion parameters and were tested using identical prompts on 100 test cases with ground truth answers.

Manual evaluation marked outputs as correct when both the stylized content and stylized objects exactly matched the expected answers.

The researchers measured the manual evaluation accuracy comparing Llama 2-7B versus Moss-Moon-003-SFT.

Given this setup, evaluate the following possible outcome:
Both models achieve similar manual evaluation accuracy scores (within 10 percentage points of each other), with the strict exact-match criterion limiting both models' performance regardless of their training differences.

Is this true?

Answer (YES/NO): NO